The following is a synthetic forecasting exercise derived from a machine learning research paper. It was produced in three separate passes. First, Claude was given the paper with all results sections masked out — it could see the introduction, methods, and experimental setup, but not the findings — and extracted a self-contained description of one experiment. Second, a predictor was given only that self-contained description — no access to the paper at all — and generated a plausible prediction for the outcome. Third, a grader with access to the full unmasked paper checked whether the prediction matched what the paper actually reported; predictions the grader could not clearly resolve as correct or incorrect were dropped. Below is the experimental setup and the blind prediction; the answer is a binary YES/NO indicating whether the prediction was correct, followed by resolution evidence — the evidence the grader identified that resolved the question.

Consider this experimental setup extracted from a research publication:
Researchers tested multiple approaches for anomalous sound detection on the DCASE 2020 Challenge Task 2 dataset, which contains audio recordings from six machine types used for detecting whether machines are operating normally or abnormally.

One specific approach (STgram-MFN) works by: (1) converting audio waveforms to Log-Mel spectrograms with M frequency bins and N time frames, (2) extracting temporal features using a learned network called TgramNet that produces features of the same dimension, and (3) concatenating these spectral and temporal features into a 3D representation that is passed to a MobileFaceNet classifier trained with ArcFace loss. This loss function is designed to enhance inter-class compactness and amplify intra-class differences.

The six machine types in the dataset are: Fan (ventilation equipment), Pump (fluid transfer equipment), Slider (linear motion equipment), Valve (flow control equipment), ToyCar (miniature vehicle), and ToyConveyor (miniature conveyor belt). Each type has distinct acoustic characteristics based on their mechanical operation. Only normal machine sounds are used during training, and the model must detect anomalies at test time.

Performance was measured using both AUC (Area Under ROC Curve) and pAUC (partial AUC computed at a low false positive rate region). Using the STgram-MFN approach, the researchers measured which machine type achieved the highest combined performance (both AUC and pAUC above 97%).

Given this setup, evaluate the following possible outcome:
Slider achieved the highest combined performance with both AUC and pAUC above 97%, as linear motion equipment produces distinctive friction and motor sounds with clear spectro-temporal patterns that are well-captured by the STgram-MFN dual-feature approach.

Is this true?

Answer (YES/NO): NO